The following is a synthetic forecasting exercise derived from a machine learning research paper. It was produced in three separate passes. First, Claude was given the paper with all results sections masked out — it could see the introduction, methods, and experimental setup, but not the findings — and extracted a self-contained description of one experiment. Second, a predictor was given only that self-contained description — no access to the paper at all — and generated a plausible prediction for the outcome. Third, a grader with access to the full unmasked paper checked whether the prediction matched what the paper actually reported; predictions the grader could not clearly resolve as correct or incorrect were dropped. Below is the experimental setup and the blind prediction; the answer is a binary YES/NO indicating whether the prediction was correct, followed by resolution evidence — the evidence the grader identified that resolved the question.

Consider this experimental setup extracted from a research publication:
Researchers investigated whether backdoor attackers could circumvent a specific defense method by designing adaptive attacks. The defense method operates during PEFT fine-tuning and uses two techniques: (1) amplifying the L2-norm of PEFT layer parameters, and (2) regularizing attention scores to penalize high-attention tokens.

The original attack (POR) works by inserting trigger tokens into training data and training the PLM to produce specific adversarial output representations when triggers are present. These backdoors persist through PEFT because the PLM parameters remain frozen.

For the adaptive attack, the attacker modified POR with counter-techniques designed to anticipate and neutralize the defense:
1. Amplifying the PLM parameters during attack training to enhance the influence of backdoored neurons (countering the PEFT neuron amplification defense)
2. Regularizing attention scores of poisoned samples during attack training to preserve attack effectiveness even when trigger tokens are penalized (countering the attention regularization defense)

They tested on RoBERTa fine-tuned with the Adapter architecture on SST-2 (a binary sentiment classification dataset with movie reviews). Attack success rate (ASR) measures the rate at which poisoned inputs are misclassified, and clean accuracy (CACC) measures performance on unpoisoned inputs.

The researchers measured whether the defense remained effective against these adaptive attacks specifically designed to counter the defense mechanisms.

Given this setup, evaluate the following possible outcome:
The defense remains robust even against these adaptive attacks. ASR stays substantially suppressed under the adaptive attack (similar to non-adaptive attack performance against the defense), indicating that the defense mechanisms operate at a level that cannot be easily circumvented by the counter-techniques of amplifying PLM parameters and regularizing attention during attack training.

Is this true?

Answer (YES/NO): YES